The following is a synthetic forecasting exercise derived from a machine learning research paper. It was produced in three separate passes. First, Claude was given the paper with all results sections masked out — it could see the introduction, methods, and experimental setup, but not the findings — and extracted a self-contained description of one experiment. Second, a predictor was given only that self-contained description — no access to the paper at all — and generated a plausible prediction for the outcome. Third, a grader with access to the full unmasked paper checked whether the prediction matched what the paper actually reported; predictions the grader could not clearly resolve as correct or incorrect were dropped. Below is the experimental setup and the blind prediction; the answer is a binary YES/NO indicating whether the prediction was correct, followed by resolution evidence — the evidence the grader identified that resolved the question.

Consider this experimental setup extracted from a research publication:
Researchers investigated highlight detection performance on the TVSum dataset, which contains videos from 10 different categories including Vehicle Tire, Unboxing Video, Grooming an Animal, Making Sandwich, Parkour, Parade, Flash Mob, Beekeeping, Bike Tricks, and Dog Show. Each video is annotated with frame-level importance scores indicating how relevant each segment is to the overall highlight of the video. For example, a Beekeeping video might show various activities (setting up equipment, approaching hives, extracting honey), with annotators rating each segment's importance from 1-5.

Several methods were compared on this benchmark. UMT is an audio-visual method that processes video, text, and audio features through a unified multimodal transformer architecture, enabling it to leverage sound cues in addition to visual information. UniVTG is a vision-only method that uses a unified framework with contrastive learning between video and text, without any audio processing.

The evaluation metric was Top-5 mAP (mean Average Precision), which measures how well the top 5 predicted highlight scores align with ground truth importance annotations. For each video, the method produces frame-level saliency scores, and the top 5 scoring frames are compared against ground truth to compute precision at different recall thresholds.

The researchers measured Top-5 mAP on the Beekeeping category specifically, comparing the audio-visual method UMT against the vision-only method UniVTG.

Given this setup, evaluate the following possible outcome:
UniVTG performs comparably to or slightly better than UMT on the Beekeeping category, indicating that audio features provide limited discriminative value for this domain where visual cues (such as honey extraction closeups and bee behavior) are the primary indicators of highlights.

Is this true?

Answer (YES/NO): NO